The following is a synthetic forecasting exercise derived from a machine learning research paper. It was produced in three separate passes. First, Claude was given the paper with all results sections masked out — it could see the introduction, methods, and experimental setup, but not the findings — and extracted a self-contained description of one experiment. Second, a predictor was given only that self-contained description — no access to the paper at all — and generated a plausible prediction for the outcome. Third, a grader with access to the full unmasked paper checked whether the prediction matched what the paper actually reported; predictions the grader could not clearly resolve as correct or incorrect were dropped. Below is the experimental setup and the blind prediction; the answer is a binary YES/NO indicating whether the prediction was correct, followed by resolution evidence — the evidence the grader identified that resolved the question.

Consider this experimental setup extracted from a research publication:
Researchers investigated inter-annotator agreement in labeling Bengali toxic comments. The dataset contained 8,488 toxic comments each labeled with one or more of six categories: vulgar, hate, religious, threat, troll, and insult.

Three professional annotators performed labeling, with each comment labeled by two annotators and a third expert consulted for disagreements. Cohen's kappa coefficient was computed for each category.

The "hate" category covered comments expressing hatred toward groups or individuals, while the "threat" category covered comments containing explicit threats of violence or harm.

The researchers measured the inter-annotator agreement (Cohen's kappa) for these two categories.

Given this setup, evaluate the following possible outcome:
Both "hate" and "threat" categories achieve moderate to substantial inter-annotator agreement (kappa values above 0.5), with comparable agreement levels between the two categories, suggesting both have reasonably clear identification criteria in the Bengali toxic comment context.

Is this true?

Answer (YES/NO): YES